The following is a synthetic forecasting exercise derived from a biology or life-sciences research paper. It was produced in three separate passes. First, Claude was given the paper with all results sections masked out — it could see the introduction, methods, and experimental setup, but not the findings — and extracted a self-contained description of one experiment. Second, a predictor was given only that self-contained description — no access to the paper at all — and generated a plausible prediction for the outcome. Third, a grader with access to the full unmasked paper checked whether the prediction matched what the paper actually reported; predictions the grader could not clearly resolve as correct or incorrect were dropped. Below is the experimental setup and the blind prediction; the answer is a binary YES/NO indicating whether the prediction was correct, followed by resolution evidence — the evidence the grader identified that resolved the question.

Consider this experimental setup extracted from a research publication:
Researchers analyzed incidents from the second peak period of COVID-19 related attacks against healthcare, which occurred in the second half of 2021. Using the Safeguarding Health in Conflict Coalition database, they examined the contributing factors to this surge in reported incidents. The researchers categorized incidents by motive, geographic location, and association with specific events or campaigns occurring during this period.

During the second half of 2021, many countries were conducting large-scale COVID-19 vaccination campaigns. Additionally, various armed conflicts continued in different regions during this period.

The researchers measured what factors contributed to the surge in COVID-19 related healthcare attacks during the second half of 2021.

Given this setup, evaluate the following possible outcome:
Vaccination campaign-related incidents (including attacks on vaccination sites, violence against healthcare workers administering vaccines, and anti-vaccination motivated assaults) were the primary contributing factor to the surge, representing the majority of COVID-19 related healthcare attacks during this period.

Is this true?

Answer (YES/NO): NO